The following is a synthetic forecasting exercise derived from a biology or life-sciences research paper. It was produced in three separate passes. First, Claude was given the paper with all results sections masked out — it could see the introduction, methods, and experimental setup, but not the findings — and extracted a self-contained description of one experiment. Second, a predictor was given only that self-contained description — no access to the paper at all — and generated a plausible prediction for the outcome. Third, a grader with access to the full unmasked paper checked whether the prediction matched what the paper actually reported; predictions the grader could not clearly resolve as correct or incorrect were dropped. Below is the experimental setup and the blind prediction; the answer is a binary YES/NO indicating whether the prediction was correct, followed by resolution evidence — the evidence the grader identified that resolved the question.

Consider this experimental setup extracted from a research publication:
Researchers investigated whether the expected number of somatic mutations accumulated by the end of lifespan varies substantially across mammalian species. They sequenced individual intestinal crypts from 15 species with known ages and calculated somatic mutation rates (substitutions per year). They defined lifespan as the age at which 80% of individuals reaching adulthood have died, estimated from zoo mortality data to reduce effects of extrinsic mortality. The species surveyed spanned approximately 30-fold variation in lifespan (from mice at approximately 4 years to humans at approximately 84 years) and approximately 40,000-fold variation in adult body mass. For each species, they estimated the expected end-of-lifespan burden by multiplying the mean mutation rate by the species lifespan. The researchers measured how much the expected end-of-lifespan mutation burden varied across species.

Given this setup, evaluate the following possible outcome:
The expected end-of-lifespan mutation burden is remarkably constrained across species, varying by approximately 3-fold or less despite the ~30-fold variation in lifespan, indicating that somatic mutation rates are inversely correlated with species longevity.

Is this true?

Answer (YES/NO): YES